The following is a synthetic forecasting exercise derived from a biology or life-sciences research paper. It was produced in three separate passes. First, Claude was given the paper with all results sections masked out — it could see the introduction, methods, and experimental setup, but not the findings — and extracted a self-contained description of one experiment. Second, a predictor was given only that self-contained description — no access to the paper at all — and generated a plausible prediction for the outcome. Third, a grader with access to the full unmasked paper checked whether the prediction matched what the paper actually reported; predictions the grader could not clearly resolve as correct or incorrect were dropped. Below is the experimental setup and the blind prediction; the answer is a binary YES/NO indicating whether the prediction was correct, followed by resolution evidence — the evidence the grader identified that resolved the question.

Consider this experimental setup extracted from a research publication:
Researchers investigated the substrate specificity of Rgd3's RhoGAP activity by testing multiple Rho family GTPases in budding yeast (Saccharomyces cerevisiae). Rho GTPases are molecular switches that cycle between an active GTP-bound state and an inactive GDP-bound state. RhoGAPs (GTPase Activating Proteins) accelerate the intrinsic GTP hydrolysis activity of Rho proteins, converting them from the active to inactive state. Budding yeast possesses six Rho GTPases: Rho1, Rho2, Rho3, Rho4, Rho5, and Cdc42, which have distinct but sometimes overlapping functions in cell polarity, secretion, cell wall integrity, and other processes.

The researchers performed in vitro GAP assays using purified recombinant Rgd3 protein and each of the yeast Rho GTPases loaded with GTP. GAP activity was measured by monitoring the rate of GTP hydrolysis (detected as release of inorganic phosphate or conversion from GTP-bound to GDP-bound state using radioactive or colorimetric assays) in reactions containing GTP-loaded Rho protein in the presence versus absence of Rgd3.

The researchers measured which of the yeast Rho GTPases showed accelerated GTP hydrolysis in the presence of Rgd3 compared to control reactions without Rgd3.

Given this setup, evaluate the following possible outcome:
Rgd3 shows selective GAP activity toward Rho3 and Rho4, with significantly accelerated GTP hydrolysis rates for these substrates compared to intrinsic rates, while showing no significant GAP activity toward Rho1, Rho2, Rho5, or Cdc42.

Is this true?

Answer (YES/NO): NO